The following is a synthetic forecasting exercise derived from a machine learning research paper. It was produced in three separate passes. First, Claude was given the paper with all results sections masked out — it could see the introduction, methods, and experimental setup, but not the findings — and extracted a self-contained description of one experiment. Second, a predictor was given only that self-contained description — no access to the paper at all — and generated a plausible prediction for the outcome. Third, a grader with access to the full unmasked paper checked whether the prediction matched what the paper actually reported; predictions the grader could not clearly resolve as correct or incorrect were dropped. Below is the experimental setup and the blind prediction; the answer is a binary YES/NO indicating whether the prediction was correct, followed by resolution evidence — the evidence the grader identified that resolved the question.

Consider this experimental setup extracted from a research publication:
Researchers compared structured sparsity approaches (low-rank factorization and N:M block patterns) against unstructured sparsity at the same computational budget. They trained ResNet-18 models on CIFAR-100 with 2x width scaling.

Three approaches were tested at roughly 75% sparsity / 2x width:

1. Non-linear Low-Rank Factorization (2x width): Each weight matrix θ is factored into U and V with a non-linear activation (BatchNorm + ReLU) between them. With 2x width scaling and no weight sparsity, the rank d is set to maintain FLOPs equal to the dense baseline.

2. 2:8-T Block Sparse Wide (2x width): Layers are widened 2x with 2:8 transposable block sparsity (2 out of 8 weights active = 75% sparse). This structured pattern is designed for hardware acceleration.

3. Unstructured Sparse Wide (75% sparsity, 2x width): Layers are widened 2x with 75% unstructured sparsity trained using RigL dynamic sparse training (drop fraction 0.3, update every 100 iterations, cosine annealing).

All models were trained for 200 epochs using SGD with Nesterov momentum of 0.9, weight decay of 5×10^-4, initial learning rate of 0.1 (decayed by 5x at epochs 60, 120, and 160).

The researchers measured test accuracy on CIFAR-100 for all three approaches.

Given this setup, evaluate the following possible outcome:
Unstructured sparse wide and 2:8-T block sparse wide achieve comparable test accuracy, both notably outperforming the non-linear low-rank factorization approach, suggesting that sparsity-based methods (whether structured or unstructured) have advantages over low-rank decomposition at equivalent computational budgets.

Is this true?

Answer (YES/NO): NO